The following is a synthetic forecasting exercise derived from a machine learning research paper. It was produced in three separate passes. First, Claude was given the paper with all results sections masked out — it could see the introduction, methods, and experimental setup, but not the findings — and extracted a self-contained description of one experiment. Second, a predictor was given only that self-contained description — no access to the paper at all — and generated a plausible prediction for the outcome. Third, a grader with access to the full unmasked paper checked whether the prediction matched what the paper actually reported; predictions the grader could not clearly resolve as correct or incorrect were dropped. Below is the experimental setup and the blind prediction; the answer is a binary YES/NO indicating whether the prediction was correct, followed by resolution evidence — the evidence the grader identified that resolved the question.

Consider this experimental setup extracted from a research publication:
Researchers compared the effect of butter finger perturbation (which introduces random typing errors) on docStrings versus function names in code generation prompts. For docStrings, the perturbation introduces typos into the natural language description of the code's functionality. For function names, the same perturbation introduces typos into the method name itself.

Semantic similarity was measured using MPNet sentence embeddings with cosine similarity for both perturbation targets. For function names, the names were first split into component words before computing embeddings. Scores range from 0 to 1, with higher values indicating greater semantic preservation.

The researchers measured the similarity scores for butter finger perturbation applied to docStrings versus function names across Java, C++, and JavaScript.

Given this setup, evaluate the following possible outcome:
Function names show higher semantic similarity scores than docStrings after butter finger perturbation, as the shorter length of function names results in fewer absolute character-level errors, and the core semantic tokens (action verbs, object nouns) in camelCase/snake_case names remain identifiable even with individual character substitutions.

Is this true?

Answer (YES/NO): NO